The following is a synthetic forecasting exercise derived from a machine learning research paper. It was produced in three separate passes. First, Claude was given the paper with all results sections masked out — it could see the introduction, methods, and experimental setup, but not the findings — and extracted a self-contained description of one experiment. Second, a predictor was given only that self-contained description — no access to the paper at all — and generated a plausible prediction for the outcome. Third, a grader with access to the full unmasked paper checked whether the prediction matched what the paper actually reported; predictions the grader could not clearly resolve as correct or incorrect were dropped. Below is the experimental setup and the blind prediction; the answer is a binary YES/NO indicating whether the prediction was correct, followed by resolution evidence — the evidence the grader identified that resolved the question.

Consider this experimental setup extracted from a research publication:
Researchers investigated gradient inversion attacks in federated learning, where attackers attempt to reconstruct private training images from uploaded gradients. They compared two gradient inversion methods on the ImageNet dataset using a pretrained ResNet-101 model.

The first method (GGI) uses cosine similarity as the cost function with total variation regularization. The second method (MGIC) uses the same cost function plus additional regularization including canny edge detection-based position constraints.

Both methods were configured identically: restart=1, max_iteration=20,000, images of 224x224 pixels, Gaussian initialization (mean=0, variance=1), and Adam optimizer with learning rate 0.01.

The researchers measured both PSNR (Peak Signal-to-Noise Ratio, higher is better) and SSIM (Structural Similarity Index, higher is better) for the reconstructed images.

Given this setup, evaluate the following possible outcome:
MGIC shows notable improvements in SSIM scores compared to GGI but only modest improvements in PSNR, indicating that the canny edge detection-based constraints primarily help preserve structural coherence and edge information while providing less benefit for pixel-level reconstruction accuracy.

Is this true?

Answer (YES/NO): NO